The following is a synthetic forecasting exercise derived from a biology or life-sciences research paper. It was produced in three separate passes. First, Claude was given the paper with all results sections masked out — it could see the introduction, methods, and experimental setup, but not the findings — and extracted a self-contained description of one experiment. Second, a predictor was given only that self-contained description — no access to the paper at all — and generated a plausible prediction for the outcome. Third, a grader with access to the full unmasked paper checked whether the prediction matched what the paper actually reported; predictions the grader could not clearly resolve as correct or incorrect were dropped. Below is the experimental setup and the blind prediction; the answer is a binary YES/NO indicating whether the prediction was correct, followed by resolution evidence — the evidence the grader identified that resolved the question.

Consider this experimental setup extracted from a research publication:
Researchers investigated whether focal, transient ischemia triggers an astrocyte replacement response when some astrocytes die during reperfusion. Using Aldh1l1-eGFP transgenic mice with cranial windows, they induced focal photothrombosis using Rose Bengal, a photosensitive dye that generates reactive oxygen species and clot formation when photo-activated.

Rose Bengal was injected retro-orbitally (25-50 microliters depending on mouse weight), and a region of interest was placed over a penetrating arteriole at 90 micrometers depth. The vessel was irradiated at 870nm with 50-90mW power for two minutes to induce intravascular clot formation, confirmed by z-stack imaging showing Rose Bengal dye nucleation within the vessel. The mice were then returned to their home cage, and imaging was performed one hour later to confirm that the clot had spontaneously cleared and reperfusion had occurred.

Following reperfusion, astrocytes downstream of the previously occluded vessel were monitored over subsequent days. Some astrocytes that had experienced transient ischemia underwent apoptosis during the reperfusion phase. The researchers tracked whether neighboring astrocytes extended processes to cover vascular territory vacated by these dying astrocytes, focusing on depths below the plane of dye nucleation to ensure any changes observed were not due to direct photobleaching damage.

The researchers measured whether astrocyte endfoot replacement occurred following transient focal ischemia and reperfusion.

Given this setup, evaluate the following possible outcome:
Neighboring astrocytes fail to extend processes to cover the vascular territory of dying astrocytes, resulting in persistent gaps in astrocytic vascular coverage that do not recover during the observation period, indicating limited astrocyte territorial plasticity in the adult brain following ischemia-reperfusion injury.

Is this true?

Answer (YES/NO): NO